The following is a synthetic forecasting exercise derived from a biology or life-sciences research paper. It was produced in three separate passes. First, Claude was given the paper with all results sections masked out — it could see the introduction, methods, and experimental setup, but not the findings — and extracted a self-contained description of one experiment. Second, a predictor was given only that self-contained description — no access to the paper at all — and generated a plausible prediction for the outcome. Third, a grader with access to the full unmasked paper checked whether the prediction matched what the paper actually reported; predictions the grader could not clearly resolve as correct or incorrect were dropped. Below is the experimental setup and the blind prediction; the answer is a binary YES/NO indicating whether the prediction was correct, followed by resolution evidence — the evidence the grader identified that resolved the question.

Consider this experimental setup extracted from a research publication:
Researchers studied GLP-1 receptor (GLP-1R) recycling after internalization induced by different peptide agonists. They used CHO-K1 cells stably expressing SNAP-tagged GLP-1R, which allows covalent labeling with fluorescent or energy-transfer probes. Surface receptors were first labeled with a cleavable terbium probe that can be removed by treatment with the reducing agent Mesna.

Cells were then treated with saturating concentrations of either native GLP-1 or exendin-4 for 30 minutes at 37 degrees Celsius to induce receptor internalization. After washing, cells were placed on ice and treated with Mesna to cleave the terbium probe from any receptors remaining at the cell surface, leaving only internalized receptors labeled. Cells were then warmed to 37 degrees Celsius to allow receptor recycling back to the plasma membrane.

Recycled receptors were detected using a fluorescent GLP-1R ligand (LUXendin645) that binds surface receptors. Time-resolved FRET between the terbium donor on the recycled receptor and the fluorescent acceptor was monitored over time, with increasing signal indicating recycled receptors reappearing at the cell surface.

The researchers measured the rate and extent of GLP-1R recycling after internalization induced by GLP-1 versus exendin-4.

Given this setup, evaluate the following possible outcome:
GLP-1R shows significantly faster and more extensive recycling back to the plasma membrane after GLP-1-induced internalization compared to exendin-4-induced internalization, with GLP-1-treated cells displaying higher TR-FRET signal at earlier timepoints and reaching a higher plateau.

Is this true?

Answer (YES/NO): YES